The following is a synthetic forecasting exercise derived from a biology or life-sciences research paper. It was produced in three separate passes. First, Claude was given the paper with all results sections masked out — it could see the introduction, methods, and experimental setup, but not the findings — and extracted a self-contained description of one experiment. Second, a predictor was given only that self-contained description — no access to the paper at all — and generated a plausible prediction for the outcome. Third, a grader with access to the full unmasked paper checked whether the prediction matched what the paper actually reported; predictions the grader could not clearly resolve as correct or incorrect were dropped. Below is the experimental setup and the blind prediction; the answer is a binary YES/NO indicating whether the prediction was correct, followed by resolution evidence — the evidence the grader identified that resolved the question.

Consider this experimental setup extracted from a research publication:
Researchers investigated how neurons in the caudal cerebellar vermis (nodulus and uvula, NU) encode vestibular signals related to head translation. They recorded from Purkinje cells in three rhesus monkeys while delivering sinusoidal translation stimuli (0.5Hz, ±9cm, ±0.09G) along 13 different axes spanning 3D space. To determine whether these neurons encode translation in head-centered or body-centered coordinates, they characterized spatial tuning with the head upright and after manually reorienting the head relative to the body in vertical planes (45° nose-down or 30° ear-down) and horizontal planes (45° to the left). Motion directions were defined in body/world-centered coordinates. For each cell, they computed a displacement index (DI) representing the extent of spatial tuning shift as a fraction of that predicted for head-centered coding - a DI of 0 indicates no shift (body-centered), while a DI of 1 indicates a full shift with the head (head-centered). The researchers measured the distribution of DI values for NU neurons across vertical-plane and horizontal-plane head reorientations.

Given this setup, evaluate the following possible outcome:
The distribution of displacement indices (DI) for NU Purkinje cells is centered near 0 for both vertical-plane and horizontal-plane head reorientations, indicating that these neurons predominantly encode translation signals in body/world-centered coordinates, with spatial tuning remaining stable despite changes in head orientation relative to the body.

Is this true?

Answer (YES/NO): NO